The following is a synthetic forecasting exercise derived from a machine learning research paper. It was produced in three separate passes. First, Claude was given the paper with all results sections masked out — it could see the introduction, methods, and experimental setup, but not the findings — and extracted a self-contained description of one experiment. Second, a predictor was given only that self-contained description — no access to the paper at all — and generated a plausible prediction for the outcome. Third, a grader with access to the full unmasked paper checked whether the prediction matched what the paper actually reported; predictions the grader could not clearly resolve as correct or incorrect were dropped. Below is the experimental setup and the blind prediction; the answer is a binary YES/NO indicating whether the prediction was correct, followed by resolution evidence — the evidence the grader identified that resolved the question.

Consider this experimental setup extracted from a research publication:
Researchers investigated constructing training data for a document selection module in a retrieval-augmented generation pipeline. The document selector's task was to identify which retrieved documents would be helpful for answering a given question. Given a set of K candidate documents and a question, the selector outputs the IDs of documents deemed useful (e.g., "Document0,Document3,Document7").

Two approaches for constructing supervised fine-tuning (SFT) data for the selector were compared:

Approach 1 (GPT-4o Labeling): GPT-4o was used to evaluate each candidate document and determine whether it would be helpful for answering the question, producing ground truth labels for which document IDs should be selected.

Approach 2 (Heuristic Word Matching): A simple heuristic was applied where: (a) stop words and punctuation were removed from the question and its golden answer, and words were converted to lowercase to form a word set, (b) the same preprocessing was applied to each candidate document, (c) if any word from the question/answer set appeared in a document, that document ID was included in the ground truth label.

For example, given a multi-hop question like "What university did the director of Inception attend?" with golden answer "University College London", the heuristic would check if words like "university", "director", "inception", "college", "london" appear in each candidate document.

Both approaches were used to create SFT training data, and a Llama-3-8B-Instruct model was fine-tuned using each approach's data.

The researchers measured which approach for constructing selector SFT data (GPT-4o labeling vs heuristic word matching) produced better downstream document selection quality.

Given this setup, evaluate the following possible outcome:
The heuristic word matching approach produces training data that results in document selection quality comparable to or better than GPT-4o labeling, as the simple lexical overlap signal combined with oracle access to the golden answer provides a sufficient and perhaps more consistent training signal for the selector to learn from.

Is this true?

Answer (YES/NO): YES